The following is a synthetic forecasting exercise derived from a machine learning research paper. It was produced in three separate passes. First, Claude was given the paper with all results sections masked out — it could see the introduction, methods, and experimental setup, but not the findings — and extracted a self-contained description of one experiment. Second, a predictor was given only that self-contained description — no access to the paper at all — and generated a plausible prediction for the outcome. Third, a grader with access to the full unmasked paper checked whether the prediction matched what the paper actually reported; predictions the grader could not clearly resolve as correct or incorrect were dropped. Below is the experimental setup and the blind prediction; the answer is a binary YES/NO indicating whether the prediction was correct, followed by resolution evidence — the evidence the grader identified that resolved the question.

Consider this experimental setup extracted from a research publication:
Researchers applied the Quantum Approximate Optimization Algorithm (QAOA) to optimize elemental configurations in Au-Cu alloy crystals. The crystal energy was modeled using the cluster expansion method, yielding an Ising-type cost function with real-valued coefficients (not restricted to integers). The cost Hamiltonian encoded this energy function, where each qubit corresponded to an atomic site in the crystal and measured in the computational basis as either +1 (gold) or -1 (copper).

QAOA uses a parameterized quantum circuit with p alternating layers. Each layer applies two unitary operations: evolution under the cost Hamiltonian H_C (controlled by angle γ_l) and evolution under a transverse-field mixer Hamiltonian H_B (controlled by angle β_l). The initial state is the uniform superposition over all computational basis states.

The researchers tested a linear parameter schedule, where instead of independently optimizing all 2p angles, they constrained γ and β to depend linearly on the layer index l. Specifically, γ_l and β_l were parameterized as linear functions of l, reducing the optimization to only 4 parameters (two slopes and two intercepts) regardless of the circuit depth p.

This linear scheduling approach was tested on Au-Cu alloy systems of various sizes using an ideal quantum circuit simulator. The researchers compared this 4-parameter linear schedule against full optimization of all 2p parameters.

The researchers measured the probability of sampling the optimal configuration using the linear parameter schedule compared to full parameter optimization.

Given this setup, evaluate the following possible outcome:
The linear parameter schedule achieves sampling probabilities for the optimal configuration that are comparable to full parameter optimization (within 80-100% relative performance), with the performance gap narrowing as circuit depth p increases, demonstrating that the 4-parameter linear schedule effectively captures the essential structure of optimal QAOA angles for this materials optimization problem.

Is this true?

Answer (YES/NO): NO